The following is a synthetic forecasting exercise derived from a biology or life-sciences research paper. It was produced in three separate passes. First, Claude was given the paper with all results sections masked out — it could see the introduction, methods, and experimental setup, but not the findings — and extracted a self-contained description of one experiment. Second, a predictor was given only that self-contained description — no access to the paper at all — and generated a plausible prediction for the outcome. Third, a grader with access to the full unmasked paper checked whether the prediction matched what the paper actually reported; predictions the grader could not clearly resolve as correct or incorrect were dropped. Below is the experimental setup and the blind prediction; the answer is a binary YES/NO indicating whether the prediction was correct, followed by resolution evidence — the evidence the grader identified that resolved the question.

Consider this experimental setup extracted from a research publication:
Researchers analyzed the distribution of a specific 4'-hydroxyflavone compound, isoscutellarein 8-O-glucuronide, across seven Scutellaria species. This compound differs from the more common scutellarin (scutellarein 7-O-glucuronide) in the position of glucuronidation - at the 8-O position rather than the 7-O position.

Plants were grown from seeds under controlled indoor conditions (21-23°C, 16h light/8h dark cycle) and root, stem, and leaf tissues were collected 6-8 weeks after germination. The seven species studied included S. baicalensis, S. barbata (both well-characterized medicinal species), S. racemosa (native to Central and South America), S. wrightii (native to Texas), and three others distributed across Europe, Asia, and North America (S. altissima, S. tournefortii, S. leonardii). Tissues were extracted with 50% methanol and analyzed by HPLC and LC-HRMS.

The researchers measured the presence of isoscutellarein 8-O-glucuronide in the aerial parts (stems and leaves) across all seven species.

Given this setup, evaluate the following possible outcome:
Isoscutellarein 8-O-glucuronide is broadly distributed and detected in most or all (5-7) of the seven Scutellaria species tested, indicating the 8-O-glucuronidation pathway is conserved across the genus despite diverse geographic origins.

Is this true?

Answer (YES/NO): NO